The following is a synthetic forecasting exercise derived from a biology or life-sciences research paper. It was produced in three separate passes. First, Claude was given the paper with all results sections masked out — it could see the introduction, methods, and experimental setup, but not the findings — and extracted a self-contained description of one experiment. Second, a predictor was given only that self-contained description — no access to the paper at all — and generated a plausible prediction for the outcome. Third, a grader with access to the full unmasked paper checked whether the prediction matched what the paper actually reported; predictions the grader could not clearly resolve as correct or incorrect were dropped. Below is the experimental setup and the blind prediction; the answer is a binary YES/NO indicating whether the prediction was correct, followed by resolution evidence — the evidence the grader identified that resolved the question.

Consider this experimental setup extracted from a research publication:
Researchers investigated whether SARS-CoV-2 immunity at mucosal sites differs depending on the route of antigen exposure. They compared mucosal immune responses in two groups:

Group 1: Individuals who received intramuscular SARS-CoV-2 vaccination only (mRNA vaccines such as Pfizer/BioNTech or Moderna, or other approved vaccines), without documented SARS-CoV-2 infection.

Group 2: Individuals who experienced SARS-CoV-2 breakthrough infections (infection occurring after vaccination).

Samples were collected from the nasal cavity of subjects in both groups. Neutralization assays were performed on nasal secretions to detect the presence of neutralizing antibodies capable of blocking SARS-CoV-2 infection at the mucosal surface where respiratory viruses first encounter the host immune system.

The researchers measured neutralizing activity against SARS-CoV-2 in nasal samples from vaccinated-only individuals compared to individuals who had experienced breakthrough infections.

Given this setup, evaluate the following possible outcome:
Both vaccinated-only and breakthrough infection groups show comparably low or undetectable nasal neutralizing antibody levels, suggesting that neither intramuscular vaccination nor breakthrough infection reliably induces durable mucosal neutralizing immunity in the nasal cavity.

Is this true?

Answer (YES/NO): NO